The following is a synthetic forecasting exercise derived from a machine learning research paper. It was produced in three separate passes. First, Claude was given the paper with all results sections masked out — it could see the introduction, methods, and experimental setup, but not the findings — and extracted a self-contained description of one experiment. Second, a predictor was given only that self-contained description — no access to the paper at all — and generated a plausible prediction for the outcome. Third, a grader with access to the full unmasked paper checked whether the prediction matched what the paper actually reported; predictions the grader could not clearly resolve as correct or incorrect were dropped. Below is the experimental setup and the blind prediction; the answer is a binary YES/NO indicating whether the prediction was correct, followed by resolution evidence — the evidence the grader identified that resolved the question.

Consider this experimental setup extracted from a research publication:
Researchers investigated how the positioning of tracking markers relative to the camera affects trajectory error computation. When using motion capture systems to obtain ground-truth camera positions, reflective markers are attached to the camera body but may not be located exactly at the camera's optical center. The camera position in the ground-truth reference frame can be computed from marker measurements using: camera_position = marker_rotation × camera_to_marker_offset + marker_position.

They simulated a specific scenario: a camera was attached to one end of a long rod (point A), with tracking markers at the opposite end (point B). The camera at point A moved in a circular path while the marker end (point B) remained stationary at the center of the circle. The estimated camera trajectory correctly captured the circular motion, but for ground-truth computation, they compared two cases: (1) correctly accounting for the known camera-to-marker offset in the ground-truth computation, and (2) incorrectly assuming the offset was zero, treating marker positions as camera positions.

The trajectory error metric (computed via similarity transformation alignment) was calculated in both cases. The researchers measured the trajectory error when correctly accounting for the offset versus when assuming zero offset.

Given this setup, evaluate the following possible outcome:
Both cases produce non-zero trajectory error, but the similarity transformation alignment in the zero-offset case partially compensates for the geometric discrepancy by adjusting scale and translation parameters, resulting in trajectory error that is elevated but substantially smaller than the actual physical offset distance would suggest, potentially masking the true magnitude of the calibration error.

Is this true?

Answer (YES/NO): NO